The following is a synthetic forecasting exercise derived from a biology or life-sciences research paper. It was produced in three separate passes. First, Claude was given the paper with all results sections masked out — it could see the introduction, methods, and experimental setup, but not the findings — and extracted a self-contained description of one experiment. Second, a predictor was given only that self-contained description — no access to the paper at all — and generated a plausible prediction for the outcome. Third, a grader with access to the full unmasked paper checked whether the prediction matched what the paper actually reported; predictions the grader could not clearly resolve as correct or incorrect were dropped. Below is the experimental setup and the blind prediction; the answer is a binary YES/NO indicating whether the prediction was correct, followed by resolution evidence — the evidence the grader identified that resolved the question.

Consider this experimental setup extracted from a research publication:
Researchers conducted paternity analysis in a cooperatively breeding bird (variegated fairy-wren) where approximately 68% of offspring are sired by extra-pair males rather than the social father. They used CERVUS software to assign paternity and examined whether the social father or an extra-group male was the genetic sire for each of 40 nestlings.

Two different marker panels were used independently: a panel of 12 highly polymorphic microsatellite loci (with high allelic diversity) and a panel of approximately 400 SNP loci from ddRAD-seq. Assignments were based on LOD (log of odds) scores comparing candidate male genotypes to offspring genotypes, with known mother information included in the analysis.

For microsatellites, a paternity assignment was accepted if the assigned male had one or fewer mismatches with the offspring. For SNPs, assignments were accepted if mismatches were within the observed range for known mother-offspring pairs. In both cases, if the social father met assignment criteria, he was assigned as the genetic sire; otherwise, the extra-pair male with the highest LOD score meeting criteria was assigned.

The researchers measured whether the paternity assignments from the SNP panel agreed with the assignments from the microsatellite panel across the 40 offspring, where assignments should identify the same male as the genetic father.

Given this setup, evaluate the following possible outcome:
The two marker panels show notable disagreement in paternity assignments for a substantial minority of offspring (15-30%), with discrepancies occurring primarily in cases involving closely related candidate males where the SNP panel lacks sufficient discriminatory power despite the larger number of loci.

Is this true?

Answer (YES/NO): NO